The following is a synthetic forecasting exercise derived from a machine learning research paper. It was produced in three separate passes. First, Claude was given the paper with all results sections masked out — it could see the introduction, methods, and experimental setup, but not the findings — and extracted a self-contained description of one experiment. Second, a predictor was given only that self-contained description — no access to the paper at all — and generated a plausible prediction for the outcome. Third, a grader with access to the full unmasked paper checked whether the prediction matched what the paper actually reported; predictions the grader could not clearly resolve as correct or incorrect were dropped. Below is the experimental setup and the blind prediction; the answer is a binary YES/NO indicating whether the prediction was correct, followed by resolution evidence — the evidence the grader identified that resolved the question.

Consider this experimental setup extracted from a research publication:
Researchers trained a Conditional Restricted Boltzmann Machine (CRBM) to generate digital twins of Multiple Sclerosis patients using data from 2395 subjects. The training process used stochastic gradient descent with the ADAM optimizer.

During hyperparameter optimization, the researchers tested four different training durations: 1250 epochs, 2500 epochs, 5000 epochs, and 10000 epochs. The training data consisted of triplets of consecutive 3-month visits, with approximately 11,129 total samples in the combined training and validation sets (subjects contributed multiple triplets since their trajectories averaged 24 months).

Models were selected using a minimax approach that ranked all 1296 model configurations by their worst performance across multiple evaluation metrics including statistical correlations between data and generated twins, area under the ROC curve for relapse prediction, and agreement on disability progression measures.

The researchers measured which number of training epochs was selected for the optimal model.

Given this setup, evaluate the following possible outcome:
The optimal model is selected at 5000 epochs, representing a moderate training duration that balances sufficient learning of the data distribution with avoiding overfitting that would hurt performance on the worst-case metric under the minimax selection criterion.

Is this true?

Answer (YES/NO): NO